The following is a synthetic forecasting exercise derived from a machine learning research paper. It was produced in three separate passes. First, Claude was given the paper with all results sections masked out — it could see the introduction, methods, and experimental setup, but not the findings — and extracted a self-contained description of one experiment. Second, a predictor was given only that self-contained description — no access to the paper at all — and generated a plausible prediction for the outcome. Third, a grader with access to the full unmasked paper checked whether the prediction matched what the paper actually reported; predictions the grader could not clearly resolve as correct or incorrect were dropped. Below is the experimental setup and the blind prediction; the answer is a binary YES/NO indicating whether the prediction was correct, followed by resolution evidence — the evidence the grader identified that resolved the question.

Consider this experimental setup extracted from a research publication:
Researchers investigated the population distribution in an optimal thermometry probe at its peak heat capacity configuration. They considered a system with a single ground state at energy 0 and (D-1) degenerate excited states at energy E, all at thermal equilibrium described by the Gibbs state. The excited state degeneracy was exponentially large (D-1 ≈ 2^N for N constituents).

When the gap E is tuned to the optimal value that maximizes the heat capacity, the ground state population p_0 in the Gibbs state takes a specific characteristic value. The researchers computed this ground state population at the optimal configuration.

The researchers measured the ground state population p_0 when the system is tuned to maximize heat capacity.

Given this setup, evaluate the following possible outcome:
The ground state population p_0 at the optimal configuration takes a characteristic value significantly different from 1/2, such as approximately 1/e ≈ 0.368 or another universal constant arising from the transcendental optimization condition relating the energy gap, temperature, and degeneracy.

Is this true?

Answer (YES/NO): NO